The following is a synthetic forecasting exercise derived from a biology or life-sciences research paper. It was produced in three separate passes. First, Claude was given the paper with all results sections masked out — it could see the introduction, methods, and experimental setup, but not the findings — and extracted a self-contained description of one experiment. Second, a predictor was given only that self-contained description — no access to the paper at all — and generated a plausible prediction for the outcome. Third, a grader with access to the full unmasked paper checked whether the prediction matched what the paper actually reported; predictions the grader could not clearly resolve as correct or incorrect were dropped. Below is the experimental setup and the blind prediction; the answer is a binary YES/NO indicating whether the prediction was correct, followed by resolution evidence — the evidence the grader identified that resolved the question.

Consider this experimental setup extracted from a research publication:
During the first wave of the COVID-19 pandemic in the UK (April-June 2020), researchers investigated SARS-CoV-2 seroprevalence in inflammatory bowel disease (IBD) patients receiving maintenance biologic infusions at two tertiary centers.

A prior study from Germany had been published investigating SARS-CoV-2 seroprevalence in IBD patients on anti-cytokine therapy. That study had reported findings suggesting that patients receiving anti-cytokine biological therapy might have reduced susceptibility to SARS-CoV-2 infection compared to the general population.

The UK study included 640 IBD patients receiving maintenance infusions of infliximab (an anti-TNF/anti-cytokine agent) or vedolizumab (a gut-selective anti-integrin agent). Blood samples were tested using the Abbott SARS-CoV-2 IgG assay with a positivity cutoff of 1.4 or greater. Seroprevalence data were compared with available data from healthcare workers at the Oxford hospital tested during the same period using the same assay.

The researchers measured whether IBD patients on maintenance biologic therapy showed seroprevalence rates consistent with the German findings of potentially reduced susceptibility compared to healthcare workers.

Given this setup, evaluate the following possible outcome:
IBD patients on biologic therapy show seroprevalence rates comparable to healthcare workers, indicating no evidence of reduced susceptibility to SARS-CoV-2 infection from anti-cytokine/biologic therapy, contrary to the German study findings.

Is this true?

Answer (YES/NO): NO